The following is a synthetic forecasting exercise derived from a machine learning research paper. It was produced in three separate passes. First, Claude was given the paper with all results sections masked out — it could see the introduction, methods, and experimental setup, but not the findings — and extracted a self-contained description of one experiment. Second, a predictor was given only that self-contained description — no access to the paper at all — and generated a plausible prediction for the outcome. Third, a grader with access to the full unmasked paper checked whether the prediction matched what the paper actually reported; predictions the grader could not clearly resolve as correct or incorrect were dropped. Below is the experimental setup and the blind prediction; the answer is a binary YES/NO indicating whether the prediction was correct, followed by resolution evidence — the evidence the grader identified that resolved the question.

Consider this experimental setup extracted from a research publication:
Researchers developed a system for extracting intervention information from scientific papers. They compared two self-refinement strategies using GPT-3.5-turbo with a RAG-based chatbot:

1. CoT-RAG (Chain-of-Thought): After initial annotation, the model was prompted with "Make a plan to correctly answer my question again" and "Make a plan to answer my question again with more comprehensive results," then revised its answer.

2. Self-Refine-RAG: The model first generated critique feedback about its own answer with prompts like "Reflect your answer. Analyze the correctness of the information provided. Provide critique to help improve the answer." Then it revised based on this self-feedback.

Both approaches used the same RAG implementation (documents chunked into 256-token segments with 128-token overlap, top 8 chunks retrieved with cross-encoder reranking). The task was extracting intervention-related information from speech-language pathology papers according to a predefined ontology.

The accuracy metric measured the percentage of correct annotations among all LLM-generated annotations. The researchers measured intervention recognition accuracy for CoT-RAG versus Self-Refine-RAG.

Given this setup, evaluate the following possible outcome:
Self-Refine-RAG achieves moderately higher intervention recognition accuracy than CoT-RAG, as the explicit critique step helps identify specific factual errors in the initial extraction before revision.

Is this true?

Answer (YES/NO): NO